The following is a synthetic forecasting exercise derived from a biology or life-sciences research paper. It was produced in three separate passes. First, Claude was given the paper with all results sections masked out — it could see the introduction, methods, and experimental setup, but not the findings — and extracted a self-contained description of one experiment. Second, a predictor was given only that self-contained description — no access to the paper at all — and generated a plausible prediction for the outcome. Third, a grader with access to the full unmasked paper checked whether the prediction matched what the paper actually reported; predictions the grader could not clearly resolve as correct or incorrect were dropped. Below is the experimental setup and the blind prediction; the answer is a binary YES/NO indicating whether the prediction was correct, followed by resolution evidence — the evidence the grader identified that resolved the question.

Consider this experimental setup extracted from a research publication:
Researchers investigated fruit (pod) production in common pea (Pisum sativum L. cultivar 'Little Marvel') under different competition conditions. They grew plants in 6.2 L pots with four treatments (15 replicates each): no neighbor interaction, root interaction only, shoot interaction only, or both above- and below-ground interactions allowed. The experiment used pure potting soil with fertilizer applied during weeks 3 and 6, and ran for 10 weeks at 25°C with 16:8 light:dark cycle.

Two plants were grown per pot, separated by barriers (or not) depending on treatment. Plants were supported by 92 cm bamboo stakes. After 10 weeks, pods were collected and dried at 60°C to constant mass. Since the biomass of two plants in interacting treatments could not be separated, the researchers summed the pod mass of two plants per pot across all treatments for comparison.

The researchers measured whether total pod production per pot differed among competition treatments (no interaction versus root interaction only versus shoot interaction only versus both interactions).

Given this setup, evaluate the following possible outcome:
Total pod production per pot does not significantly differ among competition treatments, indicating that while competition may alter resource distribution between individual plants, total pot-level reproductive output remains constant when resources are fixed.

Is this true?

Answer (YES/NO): YES